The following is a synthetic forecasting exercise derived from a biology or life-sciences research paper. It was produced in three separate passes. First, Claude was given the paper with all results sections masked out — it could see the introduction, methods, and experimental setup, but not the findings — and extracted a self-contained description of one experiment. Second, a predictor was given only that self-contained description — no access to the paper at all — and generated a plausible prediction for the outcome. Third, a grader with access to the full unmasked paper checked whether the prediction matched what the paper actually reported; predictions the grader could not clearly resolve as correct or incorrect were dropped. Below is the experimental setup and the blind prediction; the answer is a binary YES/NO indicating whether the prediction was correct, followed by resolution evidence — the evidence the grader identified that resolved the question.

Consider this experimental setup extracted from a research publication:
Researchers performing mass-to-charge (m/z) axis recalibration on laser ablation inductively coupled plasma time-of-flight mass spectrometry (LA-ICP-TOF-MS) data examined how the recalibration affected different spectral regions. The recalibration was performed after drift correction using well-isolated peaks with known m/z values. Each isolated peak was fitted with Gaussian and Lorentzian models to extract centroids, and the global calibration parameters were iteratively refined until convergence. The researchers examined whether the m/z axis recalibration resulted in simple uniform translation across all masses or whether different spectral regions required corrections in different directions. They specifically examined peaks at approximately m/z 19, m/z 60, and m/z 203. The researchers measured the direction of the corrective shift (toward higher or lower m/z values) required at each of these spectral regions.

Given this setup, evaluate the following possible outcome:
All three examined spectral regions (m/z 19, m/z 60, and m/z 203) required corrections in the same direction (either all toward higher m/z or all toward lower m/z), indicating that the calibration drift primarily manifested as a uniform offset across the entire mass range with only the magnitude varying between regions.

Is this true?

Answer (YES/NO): NO